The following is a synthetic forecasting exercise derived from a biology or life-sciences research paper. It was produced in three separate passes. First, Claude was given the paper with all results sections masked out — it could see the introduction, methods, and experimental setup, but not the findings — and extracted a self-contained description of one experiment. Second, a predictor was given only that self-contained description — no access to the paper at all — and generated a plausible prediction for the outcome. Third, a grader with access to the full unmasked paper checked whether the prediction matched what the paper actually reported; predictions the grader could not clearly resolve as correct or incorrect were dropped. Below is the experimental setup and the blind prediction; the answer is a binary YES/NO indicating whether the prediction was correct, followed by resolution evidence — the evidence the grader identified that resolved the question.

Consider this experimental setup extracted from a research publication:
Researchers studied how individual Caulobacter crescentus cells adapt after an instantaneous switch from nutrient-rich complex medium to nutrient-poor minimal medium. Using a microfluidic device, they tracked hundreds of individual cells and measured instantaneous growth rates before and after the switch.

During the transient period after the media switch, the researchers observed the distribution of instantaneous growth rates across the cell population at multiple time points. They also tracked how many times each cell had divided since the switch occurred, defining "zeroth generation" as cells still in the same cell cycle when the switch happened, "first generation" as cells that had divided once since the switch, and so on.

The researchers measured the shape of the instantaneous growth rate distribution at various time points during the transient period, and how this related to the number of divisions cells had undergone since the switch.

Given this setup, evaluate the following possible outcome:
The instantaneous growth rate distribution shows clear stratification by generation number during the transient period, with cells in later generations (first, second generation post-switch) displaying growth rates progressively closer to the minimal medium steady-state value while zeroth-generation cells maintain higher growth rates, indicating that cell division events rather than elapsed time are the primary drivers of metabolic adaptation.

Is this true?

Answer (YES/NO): NO